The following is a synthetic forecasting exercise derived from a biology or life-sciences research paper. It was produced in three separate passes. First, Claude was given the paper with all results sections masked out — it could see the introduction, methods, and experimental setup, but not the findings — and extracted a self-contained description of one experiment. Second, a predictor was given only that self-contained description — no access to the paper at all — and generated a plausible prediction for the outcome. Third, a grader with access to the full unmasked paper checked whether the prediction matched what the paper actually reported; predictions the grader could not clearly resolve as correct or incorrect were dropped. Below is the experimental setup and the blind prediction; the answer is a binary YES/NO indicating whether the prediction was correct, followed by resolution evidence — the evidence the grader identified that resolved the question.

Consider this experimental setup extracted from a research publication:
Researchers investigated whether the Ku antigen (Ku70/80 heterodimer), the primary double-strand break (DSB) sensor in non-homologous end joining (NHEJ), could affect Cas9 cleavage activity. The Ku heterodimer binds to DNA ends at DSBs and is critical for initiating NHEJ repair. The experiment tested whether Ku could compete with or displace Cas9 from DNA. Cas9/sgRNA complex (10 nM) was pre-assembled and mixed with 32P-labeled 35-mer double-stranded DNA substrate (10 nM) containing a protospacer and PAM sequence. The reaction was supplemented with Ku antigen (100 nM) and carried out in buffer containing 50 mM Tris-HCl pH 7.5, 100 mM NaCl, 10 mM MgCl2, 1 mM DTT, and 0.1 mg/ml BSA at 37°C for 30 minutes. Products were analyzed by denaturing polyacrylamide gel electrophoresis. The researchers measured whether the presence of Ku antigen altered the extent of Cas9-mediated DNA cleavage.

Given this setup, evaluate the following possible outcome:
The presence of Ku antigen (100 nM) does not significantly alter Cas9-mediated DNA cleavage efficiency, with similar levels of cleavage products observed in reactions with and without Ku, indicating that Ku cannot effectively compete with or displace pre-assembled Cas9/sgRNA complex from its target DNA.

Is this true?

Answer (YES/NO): YES